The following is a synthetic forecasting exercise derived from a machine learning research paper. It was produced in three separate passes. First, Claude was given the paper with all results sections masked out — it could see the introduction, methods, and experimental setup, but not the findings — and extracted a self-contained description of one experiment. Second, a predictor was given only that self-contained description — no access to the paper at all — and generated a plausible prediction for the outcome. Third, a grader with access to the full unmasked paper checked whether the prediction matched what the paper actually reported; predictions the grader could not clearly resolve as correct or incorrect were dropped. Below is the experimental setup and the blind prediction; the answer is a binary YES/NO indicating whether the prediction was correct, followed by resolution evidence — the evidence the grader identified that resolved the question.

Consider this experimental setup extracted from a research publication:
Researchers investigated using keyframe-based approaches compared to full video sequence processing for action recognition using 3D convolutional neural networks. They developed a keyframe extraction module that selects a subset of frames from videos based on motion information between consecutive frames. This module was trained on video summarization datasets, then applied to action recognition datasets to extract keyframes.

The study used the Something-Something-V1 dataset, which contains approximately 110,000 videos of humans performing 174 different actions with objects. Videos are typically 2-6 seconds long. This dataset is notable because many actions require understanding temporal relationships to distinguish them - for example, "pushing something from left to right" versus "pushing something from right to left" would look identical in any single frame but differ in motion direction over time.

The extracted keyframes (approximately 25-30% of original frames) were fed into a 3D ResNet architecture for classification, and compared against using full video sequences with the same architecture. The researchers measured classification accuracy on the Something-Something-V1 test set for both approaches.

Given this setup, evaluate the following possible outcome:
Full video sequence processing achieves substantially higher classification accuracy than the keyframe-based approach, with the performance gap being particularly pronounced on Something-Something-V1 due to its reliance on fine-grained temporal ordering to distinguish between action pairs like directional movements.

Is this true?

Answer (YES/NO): NO